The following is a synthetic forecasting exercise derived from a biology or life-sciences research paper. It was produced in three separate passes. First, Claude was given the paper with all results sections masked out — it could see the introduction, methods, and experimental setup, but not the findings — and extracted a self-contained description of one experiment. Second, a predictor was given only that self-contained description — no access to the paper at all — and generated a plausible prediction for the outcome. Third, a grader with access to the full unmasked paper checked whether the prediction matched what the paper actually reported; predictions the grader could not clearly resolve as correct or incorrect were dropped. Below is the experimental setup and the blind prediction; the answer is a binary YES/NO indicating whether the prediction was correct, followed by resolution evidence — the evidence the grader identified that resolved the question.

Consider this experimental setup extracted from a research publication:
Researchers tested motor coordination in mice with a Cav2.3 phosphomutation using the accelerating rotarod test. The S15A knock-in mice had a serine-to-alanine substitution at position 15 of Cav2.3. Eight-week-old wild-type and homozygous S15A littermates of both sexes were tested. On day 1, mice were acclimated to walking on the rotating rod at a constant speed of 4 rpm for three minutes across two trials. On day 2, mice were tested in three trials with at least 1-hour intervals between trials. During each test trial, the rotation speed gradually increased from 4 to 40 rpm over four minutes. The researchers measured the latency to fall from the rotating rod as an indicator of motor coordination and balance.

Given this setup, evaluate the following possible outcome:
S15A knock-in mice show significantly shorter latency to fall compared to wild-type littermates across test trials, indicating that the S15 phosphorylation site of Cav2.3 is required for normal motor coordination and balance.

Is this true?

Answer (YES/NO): NO